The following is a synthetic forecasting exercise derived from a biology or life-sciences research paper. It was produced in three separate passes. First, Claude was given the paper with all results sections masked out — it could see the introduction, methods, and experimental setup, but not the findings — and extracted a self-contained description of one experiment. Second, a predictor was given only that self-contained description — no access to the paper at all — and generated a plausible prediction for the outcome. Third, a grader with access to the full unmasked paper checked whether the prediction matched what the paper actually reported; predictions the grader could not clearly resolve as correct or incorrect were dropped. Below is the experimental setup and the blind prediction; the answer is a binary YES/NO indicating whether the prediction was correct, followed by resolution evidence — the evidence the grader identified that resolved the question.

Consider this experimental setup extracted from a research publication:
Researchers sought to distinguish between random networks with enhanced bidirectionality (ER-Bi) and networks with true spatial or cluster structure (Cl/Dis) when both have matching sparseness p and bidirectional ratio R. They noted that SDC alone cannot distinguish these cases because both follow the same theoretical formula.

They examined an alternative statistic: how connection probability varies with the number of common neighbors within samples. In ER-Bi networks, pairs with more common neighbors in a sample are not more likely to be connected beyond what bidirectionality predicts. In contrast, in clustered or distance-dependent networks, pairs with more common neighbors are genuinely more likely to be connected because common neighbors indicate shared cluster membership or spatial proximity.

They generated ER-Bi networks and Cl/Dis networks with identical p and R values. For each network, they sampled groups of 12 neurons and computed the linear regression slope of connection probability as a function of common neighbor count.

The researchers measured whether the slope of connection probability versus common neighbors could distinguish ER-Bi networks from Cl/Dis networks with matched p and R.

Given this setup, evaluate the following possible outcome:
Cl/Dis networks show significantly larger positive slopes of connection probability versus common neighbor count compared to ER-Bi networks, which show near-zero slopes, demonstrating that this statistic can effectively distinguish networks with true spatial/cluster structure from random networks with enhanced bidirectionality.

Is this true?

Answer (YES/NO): YES